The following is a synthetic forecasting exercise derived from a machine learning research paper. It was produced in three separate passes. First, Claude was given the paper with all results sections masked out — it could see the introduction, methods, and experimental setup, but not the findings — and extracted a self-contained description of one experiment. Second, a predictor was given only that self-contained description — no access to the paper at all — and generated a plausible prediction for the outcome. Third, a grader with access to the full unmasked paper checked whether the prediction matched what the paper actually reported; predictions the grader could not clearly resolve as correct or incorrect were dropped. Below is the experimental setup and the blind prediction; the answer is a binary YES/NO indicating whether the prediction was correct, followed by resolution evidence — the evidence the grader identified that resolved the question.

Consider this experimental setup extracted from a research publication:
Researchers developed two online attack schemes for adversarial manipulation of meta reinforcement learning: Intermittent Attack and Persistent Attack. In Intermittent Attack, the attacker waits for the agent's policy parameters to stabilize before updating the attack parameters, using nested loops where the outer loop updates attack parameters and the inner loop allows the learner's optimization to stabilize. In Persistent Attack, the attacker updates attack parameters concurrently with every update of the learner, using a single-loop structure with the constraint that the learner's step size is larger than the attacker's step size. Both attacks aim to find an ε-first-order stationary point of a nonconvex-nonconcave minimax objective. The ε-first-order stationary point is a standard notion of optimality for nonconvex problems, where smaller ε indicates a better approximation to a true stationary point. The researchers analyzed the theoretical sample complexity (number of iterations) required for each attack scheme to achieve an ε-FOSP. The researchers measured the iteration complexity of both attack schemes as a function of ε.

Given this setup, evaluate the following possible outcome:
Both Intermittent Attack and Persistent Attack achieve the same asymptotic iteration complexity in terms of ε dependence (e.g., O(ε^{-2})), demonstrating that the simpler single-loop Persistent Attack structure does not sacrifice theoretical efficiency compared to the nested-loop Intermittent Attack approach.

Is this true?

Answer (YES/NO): YES